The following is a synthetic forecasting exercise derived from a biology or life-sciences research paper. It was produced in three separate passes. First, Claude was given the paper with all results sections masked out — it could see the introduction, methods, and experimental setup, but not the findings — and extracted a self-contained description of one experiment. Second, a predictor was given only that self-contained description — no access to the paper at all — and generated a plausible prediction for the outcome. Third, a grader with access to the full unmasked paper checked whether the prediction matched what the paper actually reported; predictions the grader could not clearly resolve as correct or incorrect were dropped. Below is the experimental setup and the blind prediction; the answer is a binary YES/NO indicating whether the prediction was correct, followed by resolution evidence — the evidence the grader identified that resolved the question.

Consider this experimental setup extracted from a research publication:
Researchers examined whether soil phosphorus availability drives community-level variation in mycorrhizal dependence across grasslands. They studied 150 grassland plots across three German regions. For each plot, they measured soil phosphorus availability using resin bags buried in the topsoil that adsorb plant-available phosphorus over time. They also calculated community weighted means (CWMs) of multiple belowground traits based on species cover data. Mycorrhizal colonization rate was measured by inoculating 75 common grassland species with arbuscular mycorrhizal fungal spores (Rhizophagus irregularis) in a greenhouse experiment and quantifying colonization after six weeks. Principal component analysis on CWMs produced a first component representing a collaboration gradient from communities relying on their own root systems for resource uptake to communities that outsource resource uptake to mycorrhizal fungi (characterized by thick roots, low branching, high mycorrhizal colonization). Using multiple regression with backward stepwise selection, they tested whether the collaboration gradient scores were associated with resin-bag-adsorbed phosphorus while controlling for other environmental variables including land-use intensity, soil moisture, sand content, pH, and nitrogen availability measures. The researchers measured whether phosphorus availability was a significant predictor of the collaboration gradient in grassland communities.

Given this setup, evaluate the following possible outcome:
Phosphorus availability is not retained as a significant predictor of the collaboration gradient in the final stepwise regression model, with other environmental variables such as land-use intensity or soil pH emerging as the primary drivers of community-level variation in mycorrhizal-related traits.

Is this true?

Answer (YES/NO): YES